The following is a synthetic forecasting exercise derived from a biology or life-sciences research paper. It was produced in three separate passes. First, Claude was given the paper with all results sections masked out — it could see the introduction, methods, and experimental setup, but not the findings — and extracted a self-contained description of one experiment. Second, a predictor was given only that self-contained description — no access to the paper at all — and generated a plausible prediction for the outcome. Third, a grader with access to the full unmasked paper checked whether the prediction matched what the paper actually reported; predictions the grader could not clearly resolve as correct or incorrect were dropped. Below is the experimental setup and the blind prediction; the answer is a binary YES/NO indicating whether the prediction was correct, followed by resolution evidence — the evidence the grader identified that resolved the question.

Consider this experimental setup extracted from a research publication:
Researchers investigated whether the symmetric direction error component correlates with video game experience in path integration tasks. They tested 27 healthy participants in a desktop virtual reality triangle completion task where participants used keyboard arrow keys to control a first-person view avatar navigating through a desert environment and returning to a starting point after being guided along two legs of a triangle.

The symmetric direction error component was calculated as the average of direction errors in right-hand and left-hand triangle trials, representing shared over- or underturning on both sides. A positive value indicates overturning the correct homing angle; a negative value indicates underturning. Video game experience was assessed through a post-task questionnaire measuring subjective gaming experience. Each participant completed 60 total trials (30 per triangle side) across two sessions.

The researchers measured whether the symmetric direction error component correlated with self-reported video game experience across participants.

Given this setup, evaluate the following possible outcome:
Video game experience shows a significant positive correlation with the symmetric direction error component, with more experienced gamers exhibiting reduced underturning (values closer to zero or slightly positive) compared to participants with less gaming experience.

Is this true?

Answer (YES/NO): NO